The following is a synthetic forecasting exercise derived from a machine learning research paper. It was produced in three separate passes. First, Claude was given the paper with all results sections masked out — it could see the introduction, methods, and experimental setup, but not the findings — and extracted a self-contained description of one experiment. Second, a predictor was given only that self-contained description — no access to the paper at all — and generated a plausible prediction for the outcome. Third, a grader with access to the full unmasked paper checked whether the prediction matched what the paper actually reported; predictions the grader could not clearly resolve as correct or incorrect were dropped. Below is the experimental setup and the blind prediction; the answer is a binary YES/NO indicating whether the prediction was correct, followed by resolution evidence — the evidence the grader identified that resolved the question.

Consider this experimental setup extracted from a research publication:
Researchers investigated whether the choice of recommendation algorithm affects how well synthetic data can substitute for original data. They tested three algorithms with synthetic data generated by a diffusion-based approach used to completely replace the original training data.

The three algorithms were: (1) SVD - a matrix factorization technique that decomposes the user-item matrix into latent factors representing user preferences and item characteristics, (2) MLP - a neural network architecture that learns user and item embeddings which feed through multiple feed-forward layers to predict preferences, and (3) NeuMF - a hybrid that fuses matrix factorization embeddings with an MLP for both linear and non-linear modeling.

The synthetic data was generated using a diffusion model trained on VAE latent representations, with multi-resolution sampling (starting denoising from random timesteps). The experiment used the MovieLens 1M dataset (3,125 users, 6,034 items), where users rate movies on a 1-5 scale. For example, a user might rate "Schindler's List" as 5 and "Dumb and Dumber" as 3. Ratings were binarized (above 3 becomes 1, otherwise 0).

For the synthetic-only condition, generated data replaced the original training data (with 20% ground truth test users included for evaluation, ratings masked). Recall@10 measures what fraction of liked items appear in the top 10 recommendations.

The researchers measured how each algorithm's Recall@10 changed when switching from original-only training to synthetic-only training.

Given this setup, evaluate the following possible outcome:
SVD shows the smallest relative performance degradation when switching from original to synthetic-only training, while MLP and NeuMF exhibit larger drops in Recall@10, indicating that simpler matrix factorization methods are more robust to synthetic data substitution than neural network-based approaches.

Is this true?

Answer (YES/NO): NO